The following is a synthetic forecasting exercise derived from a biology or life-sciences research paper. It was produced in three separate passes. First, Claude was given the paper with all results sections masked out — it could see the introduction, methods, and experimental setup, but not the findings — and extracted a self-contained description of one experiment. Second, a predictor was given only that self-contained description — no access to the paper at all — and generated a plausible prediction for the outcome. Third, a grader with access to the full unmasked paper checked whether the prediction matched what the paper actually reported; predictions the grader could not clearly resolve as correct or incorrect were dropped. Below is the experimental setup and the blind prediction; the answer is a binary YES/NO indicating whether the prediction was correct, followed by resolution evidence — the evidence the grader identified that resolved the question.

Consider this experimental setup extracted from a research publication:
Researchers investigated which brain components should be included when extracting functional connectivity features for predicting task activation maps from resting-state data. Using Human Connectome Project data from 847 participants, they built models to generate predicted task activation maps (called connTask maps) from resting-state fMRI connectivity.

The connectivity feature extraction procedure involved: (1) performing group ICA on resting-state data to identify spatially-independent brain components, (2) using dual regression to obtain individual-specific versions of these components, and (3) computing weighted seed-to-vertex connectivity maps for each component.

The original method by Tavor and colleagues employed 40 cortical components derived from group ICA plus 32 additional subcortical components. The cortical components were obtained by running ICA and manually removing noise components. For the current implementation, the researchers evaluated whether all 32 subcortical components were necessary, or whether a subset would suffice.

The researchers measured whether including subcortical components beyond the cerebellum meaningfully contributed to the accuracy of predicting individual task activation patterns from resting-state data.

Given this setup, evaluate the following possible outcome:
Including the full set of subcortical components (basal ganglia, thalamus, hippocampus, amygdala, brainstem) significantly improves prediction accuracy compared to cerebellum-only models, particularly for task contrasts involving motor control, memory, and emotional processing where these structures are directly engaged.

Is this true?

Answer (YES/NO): NO